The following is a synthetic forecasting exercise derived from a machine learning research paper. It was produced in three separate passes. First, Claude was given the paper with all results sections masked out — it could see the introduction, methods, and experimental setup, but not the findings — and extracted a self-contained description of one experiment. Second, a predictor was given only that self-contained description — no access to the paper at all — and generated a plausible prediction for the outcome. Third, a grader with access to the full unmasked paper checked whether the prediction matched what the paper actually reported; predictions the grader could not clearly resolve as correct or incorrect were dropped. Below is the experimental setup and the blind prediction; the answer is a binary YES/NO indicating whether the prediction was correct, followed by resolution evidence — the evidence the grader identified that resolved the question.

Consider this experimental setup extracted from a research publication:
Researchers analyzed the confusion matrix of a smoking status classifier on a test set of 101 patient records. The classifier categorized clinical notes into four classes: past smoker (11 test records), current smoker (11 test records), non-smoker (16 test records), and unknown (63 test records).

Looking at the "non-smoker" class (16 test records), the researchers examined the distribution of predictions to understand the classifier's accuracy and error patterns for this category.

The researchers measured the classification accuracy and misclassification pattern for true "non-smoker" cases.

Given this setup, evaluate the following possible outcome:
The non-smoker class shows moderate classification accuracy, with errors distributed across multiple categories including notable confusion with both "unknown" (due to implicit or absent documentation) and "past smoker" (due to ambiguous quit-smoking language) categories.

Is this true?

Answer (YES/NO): NO